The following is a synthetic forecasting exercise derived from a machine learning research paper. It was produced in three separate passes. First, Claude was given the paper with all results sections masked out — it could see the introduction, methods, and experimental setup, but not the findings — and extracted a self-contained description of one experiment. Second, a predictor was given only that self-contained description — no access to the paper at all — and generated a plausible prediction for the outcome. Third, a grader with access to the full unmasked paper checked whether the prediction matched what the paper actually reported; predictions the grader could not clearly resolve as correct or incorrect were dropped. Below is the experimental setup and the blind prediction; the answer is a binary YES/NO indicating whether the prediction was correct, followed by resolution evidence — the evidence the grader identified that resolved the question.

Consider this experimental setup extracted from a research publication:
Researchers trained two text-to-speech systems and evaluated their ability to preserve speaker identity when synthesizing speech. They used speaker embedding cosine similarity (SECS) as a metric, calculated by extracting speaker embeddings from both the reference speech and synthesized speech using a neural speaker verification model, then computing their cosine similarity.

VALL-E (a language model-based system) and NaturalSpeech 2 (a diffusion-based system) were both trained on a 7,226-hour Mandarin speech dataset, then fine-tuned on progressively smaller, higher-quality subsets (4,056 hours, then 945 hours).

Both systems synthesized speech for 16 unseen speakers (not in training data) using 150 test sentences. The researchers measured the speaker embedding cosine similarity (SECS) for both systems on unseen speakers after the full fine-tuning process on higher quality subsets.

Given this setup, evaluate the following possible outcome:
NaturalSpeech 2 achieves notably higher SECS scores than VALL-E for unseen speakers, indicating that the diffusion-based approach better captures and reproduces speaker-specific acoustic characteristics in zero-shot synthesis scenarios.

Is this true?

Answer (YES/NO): NO